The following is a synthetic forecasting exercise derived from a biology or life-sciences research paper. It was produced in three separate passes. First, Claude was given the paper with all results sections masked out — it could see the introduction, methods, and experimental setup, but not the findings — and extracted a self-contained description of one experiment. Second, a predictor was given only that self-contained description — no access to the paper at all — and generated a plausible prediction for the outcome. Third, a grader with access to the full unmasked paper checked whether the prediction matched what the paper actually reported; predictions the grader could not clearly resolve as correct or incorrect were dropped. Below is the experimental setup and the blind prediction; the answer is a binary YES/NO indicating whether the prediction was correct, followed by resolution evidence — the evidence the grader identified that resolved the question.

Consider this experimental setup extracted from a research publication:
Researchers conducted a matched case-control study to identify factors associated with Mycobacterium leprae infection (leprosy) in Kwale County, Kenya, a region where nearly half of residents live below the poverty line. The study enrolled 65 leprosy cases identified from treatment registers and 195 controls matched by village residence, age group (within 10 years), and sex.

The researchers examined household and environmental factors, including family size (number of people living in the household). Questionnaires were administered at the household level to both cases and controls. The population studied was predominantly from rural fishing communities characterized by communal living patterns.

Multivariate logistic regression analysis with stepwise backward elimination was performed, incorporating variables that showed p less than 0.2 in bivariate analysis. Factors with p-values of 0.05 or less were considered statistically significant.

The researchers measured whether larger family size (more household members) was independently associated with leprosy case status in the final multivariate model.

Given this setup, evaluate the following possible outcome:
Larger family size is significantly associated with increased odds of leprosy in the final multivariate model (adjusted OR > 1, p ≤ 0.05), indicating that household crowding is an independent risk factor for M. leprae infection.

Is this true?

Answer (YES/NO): YES